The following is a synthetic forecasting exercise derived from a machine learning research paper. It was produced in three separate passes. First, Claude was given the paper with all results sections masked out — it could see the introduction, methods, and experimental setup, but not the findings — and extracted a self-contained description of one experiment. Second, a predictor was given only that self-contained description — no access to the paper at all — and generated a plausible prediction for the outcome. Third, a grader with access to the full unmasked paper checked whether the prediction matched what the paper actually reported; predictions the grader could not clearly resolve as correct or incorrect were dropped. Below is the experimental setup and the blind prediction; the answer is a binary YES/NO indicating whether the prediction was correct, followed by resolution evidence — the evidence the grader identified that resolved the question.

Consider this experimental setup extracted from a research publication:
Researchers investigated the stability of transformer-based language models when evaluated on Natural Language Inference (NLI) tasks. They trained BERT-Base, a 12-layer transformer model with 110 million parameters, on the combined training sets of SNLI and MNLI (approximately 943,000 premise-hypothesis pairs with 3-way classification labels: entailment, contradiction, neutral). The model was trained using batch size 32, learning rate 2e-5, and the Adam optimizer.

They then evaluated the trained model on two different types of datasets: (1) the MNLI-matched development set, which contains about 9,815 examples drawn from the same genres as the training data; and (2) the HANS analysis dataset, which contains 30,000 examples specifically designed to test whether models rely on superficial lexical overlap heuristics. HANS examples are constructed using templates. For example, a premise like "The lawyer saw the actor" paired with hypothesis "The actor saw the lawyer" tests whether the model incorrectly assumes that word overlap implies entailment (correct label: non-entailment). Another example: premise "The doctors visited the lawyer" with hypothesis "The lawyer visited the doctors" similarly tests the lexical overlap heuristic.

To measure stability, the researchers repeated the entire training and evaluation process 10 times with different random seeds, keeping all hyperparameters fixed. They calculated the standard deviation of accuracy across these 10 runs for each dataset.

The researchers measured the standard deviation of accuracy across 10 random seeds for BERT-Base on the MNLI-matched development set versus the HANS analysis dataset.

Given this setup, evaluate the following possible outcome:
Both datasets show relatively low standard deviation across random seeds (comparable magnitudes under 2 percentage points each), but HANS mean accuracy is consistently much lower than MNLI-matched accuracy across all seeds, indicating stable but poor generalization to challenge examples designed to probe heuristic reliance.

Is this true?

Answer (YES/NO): NO